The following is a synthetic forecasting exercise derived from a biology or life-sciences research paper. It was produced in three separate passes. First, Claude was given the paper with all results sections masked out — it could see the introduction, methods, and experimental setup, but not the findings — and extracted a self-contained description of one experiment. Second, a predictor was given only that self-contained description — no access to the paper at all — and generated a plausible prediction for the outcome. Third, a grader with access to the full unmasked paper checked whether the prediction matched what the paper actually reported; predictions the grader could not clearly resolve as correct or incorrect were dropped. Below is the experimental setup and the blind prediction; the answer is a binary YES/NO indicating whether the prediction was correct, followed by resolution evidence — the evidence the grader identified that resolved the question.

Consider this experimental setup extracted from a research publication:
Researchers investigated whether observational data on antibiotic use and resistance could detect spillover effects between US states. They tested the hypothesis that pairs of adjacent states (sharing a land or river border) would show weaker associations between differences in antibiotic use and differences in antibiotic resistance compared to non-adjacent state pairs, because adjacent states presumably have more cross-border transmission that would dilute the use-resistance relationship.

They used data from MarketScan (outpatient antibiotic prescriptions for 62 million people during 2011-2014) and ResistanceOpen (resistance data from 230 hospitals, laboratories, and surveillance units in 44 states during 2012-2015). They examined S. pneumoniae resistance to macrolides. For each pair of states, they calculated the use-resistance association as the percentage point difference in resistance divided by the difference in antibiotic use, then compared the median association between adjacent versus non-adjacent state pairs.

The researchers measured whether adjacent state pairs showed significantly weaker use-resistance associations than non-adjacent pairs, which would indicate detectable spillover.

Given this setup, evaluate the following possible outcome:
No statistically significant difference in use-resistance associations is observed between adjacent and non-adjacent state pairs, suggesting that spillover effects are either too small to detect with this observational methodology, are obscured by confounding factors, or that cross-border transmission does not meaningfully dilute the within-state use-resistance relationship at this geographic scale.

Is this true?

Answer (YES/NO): NO